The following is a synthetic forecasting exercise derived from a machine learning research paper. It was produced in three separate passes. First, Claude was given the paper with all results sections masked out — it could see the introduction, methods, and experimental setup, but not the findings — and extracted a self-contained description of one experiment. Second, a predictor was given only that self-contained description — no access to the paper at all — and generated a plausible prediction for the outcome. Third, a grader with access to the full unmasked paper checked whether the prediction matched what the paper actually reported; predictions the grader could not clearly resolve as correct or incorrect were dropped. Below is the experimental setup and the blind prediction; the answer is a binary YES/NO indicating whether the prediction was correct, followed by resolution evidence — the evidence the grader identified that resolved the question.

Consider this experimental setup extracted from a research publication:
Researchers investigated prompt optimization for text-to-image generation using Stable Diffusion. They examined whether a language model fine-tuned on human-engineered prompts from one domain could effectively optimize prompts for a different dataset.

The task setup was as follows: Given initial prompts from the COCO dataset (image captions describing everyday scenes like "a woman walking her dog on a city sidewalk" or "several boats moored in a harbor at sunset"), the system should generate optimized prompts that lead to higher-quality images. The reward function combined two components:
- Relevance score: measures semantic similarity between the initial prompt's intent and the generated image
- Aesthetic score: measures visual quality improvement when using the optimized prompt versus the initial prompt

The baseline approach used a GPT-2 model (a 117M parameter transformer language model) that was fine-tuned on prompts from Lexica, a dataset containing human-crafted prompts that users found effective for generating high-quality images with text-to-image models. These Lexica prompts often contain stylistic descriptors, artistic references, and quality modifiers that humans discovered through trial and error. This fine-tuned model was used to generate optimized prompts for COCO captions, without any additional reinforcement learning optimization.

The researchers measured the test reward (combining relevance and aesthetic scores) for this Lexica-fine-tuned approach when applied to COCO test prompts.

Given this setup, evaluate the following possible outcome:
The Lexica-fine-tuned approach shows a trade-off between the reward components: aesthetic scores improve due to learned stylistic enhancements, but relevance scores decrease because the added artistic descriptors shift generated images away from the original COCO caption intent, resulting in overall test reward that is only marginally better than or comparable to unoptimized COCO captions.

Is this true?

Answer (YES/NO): NO